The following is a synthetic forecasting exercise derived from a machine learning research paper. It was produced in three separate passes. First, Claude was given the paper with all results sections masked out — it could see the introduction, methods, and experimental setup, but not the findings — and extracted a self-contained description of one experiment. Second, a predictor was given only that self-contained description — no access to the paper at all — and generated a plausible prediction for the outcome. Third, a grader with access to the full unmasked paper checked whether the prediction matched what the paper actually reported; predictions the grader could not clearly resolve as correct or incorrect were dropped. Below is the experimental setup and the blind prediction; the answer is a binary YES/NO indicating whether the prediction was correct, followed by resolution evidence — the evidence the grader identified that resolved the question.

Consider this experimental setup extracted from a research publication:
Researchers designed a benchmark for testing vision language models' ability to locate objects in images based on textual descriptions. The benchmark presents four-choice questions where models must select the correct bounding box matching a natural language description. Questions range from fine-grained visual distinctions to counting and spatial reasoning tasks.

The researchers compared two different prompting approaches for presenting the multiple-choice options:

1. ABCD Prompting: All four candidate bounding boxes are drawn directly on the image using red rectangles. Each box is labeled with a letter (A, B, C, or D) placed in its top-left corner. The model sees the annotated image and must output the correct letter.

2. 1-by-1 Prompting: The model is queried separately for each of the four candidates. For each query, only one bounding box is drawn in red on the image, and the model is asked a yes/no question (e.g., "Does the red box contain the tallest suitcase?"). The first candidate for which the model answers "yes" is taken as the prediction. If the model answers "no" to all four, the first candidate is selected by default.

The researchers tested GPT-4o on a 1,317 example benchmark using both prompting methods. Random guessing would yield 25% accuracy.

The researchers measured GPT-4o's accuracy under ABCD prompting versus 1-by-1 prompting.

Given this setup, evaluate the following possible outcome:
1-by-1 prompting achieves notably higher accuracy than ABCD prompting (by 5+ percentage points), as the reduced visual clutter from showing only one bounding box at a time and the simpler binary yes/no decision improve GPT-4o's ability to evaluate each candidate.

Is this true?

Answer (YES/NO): NO